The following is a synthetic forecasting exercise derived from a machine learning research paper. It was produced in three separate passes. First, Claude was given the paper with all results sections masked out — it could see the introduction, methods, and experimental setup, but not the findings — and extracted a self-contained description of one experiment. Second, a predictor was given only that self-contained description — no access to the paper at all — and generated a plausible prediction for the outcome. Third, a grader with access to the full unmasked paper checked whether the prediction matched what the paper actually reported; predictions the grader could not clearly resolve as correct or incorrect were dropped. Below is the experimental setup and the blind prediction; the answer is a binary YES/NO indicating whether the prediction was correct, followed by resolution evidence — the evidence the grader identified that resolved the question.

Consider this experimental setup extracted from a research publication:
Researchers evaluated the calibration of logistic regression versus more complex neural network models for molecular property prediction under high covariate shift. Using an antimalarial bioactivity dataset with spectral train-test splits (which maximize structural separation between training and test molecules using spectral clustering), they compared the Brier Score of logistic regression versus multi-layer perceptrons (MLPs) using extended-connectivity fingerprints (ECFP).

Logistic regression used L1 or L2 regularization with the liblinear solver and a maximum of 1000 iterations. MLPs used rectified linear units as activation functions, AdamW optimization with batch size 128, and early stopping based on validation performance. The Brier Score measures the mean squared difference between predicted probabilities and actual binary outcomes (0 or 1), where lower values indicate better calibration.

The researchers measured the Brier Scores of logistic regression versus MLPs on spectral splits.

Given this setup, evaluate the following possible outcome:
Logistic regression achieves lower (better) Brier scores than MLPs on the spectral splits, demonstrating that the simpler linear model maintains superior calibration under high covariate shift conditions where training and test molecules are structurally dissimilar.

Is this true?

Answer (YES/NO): YES